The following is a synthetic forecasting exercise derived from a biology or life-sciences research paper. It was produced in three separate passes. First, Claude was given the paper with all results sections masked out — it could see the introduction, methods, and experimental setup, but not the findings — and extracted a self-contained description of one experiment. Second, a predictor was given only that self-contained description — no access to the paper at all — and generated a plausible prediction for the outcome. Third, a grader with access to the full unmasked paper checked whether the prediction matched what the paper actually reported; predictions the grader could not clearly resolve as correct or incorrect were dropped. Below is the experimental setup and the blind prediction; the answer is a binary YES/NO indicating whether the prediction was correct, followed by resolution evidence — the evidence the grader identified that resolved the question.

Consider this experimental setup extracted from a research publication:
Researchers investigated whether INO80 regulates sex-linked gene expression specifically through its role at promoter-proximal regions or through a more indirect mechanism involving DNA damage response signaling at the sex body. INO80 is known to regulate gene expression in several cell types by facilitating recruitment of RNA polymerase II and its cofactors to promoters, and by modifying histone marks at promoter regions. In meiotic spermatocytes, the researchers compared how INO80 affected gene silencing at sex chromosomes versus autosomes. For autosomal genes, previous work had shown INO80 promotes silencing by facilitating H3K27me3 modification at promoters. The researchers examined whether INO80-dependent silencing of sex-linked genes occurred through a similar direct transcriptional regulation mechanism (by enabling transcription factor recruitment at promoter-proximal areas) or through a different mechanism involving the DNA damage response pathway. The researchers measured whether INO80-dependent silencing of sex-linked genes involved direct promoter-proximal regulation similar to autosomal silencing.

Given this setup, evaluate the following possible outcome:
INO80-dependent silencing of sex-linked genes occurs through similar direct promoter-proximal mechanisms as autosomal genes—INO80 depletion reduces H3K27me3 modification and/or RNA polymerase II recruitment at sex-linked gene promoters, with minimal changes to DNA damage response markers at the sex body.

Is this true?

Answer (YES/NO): NO